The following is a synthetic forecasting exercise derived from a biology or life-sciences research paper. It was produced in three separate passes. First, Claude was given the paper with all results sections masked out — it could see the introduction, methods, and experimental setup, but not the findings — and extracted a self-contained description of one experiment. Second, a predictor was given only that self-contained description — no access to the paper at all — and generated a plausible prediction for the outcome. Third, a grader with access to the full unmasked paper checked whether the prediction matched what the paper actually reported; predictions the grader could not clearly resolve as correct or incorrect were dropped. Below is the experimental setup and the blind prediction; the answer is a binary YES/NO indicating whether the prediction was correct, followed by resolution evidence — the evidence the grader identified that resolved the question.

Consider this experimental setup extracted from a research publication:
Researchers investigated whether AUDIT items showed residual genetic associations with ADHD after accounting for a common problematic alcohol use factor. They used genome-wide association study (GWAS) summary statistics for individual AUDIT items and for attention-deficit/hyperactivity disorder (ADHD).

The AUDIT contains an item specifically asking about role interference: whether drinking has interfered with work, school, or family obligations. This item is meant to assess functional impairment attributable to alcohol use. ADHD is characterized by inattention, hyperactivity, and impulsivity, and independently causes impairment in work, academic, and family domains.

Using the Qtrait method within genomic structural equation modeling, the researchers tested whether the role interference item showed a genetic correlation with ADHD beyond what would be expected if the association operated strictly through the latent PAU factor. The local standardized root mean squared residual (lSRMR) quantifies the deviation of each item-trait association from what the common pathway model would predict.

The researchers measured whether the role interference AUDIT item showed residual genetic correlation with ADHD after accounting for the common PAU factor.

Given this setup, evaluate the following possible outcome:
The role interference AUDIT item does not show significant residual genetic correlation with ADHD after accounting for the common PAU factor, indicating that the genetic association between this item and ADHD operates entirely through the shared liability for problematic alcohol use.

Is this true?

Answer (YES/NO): YES